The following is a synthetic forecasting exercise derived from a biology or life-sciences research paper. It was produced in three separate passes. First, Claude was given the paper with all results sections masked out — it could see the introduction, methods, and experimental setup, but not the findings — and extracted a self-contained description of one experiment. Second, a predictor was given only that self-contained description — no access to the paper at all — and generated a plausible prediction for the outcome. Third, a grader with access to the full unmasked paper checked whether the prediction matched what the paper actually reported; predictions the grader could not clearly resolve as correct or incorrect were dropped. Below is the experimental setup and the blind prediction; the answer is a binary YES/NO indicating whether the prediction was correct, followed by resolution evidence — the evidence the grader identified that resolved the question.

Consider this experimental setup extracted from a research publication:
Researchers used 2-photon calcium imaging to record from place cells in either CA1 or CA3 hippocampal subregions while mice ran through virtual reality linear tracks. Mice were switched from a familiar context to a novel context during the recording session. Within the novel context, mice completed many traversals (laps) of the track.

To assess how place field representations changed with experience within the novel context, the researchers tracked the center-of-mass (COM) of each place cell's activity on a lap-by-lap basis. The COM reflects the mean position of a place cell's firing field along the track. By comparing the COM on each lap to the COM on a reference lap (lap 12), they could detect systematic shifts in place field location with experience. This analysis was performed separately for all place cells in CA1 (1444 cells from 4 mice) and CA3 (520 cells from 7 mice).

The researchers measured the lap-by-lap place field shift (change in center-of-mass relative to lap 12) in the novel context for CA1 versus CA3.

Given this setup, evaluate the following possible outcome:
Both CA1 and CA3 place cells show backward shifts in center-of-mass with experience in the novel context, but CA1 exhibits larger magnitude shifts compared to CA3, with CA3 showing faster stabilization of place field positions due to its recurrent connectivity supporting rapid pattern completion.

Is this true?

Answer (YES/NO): NO